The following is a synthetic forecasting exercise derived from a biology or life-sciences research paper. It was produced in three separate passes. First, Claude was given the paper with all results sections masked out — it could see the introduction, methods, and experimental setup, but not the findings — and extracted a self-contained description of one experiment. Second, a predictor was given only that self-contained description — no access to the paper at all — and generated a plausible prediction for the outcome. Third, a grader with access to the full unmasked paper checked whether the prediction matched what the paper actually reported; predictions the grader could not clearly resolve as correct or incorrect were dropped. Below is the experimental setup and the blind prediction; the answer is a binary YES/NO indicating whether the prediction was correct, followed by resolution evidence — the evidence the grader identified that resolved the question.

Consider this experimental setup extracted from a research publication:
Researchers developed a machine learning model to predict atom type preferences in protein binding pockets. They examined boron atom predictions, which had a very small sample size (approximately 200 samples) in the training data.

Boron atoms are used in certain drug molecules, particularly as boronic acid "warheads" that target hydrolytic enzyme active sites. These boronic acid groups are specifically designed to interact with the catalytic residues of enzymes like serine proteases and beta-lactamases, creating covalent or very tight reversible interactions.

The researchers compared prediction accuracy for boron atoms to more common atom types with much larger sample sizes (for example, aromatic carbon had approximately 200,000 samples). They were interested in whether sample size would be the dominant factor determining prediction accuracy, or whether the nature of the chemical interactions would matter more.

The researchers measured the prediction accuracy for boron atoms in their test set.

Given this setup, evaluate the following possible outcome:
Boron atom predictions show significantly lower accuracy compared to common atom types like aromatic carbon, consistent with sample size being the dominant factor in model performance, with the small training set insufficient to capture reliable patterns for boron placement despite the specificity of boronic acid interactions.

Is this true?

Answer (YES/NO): NO